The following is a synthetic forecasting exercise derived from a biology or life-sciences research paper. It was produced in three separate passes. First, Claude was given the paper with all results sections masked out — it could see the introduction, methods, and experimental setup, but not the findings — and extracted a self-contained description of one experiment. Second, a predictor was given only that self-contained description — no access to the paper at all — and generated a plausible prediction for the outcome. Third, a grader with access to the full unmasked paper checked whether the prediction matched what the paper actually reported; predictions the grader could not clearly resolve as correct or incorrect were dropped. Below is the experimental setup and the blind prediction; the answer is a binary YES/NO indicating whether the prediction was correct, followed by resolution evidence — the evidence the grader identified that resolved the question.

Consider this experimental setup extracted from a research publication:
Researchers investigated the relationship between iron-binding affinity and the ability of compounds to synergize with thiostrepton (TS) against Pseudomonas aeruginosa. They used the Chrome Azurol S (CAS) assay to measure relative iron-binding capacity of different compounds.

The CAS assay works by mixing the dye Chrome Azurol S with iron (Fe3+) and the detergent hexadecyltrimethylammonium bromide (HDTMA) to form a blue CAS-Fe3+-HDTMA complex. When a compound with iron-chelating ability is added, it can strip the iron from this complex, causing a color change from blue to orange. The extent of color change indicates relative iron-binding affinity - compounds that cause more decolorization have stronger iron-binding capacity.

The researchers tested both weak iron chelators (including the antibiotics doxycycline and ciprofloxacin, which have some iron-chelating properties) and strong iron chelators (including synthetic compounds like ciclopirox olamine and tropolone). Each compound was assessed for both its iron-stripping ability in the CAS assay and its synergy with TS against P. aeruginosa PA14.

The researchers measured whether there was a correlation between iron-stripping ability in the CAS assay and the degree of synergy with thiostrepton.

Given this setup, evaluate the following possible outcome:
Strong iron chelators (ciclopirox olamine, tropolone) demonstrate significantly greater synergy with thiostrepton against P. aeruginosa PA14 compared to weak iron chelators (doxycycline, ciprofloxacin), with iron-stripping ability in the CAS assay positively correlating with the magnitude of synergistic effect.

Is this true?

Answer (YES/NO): YES